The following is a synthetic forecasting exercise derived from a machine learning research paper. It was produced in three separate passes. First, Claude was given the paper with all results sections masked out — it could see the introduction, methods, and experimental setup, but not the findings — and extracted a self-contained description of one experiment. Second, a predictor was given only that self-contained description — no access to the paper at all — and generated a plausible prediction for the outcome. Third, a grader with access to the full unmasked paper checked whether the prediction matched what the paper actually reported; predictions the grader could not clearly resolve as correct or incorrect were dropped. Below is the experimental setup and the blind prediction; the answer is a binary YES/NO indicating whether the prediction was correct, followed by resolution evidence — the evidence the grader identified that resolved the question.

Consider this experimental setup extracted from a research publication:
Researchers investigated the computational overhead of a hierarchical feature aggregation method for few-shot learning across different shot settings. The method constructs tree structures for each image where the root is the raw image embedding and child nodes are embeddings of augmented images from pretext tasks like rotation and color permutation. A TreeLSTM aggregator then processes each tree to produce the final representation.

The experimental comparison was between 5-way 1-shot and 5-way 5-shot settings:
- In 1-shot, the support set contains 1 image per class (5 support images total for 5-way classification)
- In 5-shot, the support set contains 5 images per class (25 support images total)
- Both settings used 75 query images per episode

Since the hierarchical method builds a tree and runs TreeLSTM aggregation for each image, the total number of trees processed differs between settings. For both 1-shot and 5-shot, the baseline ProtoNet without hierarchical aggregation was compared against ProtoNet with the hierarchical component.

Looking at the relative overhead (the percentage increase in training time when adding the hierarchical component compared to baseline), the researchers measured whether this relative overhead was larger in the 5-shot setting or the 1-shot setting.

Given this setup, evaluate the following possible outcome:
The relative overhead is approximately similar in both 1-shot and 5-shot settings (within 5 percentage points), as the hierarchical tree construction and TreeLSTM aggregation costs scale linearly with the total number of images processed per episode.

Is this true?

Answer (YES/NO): NO